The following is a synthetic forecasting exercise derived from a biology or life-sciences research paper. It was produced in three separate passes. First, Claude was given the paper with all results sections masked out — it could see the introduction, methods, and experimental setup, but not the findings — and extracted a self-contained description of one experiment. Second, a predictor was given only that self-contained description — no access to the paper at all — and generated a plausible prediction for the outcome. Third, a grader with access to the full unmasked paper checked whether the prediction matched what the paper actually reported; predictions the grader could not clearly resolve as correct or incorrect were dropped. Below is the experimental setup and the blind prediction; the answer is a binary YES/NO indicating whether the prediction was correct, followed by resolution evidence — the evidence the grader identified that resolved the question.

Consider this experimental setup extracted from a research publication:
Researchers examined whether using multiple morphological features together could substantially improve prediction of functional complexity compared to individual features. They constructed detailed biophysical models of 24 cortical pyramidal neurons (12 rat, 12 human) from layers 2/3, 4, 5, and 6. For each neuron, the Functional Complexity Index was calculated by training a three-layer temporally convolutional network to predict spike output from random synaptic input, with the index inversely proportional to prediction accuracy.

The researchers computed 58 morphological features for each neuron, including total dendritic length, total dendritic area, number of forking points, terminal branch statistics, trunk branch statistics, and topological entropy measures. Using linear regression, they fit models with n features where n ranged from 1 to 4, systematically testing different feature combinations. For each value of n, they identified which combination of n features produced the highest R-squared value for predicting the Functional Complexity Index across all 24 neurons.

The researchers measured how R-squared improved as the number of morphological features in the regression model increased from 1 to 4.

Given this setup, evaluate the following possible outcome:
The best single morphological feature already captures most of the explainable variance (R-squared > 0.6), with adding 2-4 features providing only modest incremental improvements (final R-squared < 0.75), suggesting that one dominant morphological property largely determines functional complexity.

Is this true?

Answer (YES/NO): NO